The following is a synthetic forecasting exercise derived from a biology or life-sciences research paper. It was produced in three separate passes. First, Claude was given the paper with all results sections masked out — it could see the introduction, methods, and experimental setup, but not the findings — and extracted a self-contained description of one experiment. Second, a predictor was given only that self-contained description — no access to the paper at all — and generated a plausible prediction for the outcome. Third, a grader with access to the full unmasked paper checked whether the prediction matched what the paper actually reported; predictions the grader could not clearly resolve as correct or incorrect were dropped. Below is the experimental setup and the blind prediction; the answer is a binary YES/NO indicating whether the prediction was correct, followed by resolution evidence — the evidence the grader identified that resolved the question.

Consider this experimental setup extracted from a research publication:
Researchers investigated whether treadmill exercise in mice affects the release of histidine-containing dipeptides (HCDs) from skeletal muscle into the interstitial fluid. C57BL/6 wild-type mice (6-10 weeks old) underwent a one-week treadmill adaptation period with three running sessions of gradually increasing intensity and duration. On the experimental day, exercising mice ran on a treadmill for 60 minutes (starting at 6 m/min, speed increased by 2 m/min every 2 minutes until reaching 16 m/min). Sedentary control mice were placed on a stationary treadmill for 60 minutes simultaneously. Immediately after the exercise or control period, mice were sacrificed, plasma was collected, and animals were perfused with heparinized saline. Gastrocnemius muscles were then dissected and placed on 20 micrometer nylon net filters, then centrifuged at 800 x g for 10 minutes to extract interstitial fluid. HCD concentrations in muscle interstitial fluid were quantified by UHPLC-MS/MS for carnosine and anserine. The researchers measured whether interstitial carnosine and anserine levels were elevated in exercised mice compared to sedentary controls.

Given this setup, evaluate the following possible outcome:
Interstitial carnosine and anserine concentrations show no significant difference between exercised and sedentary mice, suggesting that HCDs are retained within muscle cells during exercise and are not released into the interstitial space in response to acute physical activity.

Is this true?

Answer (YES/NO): YES